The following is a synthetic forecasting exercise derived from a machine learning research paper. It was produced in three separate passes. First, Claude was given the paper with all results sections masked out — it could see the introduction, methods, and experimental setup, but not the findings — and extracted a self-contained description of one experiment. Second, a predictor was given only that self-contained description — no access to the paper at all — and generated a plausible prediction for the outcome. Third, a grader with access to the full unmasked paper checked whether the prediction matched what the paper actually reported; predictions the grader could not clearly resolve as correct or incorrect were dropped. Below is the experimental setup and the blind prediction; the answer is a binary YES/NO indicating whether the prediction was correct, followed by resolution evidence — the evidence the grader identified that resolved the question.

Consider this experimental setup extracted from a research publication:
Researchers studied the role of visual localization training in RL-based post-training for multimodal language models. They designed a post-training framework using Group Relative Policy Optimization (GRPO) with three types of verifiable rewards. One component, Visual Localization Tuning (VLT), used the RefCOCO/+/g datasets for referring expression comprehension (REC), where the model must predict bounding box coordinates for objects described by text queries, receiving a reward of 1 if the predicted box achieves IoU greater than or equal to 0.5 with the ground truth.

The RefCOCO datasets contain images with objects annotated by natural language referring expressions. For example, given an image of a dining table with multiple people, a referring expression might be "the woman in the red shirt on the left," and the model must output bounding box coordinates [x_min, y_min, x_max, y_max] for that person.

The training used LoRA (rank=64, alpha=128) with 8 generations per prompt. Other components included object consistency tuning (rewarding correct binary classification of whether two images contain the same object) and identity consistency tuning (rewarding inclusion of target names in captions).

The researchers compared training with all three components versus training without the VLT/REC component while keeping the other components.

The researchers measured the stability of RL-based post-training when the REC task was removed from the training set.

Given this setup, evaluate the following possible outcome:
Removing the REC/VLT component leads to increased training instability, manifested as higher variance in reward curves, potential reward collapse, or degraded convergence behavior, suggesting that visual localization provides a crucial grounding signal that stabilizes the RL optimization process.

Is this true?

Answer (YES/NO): YES